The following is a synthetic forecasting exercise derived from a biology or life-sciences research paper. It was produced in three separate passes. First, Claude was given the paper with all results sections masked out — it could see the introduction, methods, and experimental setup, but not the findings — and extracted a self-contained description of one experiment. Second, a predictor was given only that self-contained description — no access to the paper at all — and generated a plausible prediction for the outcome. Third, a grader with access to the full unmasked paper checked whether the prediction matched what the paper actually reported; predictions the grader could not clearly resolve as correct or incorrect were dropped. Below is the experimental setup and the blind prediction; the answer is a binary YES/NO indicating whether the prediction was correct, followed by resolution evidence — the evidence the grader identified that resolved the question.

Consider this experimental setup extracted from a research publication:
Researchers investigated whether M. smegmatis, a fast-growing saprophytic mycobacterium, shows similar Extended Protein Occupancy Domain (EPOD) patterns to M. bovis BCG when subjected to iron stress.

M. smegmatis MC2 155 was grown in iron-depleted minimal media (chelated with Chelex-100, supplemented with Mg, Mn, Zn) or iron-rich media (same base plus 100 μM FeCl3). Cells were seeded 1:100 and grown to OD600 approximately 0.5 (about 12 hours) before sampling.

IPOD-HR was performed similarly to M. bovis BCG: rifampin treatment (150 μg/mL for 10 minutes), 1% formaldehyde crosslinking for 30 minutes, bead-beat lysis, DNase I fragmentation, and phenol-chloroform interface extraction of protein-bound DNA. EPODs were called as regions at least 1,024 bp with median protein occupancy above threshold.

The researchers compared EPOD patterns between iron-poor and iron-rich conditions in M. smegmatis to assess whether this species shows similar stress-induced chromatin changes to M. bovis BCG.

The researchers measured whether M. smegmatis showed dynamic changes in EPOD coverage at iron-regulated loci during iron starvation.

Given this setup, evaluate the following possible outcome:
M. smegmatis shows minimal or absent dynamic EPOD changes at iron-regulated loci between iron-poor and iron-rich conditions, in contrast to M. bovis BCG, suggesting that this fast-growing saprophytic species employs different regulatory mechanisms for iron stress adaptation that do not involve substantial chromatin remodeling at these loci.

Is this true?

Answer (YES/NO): YES